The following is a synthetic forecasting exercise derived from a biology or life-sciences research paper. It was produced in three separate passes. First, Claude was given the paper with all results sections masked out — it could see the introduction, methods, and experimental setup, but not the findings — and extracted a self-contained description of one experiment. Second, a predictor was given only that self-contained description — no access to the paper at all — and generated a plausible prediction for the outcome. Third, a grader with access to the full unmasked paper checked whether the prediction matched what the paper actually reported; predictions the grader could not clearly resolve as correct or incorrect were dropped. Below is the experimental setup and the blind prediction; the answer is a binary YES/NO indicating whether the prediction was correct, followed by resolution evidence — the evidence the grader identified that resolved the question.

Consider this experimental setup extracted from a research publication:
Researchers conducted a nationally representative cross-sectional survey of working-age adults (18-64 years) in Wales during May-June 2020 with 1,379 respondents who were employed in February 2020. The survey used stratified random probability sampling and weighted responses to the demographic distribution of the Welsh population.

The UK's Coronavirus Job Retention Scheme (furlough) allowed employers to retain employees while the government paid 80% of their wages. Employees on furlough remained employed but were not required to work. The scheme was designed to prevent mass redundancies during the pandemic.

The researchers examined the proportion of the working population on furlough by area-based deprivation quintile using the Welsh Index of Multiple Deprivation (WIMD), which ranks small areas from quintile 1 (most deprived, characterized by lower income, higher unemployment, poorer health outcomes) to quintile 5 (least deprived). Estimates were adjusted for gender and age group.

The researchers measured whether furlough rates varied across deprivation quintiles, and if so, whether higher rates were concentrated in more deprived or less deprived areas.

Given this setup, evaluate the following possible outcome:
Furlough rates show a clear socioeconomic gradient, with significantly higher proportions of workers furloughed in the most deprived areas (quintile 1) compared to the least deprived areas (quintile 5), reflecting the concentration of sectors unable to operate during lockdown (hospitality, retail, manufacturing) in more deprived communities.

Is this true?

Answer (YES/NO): YES